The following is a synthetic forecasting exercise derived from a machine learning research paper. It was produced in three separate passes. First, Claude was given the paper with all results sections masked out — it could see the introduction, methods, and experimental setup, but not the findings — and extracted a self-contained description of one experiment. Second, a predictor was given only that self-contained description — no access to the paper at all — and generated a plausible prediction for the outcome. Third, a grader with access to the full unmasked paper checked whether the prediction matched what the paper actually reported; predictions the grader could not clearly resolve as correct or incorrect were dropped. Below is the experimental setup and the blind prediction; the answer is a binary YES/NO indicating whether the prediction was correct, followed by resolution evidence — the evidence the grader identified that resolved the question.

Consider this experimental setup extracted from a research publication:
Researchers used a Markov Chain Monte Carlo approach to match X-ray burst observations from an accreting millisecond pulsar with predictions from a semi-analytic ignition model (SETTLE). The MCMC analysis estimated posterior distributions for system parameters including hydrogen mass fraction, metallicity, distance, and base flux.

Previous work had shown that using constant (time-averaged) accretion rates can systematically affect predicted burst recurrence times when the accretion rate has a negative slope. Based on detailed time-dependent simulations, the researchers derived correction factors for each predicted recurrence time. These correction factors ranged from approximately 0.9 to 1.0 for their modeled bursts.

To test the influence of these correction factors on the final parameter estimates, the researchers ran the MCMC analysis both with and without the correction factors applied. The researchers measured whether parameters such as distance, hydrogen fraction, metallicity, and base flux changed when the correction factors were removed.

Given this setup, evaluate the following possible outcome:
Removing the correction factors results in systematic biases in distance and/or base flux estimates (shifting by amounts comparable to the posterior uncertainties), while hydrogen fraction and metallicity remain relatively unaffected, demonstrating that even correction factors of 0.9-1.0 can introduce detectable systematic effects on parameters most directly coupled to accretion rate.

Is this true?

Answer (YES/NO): NO